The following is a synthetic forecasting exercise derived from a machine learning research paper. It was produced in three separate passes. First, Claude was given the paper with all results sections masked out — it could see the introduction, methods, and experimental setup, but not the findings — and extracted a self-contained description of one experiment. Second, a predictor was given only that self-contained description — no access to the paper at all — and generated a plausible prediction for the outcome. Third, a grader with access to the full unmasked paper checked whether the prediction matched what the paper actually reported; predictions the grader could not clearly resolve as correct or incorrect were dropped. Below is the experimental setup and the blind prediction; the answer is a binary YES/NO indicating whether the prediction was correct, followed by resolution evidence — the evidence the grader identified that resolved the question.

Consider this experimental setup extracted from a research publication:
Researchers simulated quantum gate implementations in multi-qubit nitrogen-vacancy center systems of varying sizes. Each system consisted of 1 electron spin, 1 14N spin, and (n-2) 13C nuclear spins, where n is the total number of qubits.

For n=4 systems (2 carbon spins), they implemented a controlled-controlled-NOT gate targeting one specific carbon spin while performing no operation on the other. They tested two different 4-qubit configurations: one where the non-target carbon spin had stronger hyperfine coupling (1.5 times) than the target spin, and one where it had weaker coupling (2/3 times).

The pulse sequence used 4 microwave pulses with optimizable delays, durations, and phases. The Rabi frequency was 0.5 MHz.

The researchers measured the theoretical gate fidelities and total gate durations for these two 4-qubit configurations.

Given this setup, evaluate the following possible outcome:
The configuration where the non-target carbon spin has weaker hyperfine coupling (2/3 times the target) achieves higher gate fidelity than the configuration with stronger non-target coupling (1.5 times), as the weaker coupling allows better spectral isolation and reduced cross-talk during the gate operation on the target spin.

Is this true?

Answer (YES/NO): YES